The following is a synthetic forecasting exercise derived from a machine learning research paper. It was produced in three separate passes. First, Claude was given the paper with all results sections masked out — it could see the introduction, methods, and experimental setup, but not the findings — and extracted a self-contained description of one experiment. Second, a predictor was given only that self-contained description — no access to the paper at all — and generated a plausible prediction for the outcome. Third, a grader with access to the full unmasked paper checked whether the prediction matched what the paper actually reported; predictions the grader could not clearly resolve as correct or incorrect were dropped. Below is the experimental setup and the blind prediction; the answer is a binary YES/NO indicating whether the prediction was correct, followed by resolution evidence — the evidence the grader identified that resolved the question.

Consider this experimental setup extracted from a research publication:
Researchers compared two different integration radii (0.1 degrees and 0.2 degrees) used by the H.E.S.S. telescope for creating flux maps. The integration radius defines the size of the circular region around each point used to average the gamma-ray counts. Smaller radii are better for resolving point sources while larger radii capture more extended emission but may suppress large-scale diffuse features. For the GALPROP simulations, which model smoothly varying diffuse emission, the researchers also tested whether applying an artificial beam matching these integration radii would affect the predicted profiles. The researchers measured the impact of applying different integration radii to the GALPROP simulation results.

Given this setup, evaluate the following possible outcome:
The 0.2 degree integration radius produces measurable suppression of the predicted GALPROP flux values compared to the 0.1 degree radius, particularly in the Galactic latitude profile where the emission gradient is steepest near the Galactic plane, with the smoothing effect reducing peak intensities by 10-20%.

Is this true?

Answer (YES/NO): NO